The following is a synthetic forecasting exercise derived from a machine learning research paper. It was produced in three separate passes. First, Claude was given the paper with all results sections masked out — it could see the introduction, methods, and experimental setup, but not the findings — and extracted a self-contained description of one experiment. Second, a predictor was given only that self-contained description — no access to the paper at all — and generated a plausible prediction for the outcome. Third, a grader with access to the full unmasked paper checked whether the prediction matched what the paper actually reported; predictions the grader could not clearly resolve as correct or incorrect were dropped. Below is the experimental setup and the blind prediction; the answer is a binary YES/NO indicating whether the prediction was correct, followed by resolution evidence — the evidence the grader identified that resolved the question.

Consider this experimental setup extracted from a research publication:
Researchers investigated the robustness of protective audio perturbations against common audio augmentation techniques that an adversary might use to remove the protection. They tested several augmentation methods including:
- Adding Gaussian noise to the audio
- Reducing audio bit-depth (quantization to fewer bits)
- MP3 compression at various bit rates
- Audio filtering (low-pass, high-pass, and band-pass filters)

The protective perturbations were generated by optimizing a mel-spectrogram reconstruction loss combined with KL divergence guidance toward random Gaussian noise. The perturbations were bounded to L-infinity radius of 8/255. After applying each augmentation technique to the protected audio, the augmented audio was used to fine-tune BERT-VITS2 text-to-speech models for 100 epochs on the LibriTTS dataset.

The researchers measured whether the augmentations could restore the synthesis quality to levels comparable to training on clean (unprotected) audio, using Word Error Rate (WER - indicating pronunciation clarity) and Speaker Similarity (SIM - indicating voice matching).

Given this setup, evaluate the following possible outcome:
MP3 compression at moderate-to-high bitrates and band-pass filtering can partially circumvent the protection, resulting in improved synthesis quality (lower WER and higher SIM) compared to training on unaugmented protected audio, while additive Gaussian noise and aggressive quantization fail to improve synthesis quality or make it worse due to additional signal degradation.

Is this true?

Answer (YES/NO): NO